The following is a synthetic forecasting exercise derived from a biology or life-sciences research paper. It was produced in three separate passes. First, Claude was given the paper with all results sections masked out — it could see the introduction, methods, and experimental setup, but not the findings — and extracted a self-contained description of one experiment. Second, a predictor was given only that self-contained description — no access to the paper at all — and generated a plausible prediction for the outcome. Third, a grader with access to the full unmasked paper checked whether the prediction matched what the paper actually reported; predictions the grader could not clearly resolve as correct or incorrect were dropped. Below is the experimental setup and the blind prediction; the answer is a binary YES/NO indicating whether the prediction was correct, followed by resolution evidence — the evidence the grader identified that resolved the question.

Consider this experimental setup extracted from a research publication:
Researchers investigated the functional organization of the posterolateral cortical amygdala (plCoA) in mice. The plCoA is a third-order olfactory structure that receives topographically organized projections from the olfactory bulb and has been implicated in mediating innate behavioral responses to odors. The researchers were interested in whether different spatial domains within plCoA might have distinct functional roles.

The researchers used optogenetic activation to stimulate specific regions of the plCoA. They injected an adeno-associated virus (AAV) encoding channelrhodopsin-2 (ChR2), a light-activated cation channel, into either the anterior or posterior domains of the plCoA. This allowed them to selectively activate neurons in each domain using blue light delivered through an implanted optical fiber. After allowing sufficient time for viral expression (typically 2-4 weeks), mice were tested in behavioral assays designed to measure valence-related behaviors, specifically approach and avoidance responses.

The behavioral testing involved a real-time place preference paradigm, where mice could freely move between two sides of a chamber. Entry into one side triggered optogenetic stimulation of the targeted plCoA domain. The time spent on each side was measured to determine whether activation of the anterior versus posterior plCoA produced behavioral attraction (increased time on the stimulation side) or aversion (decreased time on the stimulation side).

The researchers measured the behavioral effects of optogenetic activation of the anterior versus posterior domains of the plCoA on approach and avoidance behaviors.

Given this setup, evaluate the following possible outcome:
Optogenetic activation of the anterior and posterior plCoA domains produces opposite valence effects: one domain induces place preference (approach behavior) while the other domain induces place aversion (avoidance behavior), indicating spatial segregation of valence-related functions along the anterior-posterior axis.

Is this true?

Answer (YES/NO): YES